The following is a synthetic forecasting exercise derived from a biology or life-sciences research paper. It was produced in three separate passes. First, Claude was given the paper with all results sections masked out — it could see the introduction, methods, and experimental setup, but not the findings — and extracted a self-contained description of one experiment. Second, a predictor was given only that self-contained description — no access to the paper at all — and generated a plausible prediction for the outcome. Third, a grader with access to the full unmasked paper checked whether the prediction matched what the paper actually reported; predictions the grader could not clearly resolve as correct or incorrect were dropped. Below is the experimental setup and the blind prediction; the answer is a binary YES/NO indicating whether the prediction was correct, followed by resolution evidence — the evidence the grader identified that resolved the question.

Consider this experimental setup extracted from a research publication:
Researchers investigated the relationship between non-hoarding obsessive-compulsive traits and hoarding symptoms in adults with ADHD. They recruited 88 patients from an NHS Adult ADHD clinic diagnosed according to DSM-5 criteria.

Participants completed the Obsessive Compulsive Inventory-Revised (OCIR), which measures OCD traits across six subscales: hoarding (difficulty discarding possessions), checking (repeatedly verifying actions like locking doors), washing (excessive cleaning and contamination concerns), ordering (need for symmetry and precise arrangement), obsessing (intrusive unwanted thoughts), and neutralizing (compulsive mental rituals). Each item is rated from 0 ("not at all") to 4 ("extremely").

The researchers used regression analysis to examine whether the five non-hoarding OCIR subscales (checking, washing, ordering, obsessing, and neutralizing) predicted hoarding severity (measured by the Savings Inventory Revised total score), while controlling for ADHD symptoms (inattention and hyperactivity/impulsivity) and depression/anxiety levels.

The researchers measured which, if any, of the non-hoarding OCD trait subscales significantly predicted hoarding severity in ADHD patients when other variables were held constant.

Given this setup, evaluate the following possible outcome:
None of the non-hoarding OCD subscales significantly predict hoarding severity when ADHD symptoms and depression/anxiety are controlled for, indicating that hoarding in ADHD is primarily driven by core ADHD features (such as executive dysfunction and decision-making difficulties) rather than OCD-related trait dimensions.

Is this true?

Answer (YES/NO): YES